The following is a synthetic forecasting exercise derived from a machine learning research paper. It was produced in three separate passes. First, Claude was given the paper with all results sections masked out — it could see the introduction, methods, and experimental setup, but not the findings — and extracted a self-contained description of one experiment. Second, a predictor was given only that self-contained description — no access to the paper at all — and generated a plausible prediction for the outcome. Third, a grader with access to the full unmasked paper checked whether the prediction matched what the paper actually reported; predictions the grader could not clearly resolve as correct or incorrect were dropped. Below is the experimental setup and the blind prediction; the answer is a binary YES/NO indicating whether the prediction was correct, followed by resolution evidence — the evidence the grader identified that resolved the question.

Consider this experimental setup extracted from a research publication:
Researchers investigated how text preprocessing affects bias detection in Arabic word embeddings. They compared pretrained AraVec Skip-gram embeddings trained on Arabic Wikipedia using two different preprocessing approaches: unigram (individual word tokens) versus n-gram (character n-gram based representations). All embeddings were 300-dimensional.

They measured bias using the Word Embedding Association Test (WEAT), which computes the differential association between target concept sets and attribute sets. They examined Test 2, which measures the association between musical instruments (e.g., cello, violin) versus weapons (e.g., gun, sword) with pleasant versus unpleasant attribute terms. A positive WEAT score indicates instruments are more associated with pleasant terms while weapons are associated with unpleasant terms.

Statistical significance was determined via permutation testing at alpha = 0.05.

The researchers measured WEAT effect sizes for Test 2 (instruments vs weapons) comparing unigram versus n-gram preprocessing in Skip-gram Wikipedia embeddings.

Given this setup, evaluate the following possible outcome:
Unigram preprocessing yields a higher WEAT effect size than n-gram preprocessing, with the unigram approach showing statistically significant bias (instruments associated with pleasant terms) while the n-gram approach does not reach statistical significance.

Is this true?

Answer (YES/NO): NO